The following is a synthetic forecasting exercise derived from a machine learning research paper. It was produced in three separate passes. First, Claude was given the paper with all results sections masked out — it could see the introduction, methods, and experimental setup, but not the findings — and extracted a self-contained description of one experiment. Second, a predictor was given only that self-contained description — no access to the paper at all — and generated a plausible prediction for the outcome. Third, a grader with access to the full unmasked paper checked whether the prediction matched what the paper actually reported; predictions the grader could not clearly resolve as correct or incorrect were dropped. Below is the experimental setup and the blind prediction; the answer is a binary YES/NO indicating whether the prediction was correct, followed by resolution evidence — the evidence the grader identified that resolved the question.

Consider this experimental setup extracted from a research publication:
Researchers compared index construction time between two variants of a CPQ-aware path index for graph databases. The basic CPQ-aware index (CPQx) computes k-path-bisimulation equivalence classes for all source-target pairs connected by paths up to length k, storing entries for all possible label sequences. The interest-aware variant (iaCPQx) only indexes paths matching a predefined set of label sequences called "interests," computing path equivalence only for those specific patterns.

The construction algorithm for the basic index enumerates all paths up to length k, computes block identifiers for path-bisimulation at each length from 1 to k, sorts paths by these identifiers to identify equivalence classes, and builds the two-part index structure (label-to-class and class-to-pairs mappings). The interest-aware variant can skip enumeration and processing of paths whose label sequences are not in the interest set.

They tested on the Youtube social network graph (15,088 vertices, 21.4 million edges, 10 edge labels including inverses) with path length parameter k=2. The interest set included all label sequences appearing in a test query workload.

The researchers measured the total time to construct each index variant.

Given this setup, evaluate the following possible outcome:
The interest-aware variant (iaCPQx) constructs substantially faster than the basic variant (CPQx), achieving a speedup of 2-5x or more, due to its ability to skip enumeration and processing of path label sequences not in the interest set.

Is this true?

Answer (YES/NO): YES